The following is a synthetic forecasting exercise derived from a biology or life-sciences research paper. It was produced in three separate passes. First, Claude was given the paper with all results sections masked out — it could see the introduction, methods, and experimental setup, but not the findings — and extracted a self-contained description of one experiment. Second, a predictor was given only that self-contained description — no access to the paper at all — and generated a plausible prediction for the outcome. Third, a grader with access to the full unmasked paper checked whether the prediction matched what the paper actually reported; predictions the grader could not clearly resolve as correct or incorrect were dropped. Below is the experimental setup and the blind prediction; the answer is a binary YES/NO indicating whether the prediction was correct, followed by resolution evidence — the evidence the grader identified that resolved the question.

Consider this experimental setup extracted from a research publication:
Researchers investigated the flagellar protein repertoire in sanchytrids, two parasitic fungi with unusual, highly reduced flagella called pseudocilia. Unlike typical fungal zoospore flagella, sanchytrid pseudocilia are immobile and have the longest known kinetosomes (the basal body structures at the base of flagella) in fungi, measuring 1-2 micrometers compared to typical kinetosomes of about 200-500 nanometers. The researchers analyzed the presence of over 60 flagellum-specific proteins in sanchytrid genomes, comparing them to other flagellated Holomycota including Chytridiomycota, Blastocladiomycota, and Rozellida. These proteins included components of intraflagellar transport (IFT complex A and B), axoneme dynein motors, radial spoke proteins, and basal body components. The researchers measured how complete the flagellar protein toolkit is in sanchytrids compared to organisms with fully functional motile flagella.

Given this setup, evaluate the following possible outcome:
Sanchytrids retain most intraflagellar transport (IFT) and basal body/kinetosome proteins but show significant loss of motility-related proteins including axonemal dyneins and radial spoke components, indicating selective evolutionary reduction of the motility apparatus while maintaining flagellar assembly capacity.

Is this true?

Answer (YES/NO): NO